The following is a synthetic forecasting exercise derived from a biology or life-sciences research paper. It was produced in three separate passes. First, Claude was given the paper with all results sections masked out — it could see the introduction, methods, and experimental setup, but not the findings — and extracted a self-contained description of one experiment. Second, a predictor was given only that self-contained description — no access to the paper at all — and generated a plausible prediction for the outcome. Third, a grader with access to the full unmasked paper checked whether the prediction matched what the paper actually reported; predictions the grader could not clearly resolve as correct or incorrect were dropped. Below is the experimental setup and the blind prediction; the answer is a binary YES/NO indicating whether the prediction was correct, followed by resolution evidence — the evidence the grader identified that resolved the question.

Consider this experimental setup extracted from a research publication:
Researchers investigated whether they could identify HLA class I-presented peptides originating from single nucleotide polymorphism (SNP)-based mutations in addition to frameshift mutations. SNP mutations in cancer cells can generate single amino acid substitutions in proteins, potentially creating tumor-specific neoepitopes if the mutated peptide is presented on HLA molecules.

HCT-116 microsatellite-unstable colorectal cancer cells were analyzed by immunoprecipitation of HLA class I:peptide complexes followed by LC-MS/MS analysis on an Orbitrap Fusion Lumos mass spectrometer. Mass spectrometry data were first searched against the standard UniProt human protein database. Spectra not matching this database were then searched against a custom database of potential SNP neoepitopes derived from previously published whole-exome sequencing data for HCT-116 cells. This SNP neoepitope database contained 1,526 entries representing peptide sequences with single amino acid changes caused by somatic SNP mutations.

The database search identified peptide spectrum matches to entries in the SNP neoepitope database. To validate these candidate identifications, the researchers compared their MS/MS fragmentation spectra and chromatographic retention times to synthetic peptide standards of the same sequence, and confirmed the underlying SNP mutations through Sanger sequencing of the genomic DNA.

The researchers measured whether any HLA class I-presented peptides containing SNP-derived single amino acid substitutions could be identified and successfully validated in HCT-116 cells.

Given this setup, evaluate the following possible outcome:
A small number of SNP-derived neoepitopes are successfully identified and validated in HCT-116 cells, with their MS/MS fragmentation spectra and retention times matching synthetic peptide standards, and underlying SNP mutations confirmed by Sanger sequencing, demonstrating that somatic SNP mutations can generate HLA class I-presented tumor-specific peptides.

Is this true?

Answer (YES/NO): YES